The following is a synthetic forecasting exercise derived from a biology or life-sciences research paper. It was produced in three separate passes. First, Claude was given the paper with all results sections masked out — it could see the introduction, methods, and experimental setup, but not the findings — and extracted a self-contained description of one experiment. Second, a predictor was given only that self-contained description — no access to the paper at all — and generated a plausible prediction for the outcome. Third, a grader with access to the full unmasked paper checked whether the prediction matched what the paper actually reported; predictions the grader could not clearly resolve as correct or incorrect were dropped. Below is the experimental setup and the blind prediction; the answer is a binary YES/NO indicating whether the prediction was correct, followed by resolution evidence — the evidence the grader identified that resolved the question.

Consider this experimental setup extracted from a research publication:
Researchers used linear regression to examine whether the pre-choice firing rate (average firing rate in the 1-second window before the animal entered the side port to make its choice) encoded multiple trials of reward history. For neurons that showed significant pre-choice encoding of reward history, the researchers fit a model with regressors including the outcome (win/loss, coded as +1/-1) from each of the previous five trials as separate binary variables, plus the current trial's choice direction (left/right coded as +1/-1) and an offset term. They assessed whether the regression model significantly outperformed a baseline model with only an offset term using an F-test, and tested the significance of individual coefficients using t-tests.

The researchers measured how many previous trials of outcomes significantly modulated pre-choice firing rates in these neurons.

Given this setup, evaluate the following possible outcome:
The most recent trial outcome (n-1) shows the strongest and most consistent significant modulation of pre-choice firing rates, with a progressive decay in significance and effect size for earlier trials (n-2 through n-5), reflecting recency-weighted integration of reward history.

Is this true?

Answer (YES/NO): NO